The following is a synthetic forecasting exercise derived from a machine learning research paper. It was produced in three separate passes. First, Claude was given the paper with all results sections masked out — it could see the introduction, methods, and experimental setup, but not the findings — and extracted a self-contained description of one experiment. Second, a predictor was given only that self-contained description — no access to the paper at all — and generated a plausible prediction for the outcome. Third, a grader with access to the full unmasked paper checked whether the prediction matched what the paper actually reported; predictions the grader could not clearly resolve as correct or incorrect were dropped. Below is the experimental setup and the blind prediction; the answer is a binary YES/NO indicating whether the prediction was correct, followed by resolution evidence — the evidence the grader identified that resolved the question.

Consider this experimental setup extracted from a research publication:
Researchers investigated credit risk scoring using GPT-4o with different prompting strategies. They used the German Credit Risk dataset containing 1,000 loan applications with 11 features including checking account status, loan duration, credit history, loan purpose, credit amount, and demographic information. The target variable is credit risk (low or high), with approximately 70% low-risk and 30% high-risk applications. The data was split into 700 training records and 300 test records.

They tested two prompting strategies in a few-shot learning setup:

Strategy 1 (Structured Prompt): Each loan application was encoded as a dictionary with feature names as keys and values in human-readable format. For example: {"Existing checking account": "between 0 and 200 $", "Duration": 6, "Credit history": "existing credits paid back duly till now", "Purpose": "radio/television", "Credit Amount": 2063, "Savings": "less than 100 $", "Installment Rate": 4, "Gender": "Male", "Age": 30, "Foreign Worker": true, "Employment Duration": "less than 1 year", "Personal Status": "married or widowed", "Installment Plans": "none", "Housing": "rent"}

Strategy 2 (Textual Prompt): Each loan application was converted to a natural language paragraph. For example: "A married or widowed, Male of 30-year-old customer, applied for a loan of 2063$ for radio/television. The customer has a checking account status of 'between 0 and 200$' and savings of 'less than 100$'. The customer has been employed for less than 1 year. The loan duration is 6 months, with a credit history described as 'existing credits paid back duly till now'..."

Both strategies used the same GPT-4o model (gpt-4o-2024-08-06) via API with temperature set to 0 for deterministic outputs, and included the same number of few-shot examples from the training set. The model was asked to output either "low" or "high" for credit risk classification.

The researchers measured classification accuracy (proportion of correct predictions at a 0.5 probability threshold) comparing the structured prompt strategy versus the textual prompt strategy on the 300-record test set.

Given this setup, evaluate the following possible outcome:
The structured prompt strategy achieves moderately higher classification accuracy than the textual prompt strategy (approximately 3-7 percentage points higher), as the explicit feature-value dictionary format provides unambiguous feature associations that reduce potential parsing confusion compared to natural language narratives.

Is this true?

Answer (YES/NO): NO